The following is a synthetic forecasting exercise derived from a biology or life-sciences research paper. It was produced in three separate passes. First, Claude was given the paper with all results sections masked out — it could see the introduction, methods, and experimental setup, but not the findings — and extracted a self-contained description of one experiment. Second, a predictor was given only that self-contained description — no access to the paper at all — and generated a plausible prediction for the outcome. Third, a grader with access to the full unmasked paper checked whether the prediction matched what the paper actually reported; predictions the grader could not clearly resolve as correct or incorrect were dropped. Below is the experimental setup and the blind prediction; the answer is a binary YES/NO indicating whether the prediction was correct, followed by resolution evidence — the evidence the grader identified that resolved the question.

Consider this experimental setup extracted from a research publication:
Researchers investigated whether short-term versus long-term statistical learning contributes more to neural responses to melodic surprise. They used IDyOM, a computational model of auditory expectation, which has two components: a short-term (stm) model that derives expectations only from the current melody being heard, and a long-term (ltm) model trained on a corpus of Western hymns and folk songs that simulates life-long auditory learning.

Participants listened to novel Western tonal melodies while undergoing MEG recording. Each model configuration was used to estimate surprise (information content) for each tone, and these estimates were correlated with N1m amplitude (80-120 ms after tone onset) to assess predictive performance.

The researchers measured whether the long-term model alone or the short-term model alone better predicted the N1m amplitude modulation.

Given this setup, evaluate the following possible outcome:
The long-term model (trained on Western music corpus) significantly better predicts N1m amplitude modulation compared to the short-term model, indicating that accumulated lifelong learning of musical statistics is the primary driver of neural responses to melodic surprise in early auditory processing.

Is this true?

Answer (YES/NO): NO